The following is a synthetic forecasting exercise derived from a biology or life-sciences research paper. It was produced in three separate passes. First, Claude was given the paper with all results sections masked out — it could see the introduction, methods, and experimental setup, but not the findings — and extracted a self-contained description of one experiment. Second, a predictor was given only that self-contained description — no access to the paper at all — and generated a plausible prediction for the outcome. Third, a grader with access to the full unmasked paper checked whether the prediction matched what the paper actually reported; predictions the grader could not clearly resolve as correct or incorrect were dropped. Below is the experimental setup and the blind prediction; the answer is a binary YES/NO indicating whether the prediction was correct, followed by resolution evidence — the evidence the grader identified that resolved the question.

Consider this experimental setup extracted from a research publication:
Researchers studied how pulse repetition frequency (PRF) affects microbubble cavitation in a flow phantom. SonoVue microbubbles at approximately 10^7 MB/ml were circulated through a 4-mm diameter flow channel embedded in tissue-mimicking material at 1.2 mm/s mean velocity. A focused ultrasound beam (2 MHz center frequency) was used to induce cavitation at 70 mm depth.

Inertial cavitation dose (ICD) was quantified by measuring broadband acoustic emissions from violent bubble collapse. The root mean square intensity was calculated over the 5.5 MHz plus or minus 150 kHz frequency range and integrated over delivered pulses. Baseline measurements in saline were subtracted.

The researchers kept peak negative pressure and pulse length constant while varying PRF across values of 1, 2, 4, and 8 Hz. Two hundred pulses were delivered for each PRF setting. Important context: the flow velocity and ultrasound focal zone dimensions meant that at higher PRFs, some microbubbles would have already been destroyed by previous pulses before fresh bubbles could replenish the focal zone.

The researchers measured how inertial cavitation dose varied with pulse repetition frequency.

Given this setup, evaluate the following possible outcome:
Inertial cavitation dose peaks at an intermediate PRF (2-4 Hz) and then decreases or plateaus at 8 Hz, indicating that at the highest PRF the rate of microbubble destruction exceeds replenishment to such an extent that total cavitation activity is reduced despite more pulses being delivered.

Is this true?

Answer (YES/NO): NO